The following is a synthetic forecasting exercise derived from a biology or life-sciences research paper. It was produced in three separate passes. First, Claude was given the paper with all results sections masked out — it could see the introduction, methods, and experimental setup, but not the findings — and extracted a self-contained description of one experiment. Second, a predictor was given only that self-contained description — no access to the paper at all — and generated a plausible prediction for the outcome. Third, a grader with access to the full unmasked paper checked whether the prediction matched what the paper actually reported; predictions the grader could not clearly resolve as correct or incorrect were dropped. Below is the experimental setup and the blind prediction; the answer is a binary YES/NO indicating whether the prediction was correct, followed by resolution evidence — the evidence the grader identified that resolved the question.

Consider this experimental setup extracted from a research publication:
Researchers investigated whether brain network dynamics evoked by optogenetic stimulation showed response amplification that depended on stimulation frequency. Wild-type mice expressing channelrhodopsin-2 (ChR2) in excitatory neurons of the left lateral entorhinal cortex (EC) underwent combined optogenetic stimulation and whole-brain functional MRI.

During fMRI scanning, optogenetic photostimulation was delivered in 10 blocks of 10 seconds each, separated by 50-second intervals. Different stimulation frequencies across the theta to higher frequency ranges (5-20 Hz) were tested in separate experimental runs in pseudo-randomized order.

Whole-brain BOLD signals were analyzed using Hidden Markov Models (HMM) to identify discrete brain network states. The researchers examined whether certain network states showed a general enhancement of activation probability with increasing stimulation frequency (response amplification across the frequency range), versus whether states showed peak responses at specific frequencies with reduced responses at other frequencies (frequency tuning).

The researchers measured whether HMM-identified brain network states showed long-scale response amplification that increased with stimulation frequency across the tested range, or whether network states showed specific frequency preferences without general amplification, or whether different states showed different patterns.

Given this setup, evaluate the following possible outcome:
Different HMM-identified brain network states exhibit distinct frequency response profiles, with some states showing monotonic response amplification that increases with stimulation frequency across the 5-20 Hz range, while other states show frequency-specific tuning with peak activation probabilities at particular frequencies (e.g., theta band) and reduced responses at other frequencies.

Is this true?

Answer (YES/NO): NO